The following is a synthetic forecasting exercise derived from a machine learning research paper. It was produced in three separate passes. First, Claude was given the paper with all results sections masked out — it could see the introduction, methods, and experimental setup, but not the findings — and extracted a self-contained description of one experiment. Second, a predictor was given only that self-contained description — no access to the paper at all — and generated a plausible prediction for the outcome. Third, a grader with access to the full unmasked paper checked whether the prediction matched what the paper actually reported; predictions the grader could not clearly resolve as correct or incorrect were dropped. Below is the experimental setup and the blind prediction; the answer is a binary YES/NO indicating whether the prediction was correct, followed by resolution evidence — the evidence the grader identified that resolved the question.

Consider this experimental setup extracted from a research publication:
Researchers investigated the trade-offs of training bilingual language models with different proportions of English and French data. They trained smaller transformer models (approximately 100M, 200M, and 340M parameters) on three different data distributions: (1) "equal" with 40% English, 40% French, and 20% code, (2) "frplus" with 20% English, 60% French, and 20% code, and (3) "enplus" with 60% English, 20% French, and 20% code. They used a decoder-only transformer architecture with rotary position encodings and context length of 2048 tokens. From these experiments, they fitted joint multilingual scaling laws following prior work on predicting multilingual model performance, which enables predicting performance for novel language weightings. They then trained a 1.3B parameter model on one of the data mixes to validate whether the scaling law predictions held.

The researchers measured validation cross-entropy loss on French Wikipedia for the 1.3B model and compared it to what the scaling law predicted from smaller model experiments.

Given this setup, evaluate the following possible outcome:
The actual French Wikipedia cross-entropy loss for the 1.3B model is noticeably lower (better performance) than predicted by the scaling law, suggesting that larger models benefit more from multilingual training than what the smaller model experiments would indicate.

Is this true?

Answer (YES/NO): NO